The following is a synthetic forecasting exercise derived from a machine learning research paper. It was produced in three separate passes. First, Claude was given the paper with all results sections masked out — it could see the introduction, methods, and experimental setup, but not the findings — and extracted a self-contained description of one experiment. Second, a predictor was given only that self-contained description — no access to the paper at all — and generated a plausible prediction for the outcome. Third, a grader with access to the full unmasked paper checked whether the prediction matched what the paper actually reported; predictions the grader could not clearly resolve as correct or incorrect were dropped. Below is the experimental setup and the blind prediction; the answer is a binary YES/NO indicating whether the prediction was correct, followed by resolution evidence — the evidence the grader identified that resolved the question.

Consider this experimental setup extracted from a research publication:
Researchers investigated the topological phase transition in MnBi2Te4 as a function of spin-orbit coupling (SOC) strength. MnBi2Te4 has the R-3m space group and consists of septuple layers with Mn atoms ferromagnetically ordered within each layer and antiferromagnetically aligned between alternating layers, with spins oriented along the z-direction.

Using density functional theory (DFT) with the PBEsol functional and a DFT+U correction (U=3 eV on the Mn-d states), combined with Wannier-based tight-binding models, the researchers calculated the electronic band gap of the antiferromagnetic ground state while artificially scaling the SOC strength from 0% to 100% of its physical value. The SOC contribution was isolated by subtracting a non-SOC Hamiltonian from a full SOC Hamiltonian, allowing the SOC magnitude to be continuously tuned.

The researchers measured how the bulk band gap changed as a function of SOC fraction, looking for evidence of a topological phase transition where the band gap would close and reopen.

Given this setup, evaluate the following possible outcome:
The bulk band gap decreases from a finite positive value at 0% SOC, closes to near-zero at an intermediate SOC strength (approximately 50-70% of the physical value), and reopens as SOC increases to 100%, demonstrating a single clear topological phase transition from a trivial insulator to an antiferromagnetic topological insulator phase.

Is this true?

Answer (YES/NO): YES